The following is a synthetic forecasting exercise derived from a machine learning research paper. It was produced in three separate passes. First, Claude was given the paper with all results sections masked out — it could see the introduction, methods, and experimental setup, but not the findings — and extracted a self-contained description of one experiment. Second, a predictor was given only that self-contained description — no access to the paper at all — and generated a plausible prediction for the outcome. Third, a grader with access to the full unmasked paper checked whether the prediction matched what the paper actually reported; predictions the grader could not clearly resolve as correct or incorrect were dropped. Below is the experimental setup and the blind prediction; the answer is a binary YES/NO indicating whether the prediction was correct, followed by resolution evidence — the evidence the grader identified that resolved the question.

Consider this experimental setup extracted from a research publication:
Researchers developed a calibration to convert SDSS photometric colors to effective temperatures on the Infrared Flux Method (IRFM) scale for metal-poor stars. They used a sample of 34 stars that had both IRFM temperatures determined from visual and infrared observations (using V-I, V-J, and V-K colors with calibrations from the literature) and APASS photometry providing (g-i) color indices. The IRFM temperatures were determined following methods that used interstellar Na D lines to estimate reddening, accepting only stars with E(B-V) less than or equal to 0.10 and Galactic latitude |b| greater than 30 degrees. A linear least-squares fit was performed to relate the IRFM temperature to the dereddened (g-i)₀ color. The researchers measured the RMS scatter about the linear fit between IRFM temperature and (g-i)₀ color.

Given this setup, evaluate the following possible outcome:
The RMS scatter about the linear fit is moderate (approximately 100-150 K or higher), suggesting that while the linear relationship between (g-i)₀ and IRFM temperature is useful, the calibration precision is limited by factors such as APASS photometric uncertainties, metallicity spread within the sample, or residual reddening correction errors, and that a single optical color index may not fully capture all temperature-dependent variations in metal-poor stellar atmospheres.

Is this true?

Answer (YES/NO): YES